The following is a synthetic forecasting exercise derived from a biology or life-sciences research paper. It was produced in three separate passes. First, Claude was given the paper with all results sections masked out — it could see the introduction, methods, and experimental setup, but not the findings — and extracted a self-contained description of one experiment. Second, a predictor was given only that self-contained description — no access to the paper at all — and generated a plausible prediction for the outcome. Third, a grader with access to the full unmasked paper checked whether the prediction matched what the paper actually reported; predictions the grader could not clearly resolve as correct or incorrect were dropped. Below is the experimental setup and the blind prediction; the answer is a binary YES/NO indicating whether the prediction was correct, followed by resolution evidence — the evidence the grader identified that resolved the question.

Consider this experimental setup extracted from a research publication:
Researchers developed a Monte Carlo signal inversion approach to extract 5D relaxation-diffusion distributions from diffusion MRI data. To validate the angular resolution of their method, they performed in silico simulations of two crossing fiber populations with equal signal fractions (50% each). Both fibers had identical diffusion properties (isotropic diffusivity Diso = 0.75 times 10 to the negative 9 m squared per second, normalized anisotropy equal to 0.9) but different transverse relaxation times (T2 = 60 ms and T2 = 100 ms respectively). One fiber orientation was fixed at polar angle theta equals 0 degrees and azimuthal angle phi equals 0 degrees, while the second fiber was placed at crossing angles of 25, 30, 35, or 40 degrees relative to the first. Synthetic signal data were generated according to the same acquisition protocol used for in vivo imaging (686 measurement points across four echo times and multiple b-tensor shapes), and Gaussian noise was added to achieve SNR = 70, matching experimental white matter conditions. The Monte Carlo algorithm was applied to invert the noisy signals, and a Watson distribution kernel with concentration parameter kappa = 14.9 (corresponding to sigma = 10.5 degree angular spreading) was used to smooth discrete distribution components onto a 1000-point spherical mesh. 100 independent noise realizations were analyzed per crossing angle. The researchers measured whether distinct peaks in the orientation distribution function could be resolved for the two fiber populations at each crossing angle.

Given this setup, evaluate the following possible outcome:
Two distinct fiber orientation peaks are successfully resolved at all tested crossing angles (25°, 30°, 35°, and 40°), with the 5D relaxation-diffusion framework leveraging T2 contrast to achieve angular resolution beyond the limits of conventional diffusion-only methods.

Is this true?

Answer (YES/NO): NO